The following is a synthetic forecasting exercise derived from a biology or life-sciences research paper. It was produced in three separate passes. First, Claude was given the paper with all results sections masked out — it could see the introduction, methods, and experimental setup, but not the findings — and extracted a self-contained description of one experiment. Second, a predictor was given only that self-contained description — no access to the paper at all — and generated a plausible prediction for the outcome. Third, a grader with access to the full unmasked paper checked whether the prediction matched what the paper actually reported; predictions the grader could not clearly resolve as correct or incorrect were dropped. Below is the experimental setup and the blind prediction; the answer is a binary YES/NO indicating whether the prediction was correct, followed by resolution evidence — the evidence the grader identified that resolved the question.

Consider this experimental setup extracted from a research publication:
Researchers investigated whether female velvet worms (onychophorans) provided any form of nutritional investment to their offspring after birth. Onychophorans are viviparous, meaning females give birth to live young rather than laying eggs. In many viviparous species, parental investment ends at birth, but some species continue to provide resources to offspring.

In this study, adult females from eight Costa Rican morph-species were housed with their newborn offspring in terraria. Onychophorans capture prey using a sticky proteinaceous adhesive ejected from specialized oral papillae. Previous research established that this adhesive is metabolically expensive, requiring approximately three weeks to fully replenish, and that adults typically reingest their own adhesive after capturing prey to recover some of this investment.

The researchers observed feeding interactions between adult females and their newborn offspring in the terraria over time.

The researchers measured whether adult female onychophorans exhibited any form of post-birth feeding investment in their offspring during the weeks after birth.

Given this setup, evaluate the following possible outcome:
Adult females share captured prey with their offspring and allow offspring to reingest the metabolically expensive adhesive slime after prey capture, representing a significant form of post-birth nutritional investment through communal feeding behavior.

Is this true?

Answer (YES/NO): NO